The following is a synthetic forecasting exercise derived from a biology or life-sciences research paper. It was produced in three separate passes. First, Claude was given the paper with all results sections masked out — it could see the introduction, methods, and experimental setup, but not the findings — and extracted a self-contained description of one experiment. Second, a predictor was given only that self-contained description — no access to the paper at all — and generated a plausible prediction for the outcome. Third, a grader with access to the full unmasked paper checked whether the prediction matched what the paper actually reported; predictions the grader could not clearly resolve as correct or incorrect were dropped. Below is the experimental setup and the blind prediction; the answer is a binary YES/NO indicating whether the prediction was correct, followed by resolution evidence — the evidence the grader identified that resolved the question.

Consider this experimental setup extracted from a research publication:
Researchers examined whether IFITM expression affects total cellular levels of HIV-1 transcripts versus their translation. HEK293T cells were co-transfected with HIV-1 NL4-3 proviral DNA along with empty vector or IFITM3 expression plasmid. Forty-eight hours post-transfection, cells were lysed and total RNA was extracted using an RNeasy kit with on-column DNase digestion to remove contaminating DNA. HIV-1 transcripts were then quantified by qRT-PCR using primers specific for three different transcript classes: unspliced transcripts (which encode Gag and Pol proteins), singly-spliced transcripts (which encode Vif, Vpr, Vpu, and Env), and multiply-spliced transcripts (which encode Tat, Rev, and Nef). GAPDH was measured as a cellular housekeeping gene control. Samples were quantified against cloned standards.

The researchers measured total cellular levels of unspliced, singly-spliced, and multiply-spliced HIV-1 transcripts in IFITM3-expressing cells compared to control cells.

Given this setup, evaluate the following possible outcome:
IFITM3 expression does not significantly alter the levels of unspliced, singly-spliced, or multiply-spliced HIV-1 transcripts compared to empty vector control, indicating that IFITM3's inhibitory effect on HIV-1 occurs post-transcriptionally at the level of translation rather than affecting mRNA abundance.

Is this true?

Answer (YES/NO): YES